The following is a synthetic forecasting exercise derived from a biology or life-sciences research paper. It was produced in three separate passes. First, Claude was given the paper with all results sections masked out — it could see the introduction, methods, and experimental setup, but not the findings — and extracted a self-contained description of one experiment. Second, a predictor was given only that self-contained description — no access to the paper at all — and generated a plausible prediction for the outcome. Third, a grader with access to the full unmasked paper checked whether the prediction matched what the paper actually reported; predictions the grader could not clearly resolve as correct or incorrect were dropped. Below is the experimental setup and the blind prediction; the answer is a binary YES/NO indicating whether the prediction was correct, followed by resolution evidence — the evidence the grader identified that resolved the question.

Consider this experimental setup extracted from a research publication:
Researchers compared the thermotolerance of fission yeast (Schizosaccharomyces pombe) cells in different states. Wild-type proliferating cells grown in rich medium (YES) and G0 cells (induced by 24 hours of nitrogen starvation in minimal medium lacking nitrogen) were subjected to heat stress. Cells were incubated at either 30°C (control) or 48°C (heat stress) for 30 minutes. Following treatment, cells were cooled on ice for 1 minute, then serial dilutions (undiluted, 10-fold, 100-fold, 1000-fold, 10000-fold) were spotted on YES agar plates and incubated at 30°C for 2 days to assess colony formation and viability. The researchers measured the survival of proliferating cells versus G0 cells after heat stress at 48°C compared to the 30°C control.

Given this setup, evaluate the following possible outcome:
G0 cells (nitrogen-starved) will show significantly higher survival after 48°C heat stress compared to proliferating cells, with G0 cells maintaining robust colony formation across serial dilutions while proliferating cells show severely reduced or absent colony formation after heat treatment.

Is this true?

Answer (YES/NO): YES